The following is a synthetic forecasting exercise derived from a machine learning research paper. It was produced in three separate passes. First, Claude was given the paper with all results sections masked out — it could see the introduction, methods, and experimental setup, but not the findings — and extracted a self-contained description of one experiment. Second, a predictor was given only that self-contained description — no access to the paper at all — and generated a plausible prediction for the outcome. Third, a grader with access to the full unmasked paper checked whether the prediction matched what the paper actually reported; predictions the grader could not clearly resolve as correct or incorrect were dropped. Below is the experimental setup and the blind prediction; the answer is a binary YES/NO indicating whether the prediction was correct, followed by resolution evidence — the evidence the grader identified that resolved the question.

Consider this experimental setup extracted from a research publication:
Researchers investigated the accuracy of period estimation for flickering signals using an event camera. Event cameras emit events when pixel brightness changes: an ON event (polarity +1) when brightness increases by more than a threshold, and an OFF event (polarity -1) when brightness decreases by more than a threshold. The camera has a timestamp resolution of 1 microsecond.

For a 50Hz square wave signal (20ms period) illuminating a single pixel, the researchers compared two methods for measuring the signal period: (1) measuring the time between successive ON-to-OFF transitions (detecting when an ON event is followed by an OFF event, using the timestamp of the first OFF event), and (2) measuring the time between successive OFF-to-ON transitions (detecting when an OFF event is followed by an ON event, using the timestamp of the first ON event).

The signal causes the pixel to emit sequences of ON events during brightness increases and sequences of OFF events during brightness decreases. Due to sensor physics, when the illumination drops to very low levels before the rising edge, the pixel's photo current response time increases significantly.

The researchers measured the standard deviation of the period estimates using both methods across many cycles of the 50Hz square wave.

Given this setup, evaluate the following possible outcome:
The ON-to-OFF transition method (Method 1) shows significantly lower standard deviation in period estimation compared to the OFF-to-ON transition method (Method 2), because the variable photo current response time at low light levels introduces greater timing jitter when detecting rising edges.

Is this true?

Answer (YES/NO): YES